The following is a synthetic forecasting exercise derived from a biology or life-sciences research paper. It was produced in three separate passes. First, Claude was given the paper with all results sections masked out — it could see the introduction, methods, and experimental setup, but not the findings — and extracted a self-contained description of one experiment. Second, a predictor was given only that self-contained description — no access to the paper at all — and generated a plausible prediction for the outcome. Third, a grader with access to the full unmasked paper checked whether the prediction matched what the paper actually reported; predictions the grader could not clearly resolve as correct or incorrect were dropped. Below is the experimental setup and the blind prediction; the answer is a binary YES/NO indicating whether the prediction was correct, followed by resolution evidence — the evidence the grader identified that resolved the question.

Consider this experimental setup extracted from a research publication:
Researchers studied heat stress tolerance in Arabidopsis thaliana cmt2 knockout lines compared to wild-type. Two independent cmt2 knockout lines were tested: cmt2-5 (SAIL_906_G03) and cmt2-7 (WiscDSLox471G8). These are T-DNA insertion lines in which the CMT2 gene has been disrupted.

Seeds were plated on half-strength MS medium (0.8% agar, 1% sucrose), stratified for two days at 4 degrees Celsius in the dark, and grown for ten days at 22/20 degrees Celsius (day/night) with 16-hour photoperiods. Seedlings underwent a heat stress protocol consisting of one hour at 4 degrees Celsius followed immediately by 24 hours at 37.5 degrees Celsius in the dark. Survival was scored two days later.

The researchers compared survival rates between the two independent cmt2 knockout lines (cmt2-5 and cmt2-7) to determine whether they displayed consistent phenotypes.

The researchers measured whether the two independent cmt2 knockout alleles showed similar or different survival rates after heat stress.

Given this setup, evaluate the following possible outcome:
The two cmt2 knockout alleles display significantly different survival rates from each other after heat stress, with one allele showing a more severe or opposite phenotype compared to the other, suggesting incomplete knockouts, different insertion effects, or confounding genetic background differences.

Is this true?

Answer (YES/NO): NO